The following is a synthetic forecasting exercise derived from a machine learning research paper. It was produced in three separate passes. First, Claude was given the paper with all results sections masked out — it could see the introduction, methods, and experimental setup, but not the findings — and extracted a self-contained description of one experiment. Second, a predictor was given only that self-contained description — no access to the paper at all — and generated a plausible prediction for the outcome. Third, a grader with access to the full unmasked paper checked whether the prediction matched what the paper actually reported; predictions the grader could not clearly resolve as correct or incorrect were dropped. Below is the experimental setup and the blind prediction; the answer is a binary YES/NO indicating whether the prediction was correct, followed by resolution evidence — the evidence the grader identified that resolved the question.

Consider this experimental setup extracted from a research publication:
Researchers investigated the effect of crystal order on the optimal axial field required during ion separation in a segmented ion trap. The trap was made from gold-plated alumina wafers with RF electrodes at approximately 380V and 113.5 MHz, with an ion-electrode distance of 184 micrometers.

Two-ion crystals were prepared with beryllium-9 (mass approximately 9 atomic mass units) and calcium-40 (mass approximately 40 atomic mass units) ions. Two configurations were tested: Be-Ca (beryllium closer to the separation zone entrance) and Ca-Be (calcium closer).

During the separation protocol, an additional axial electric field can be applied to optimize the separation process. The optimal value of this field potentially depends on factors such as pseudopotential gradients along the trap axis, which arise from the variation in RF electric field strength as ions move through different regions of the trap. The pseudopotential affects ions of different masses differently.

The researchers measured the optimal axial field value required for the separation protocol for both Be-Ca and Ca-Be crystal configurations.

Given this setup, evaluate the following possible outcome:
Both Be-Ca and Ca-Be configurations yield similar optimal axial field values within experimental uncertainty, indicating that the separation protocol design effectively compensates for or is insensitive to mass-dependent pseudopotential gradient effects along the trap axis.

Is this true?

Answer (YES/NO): NO